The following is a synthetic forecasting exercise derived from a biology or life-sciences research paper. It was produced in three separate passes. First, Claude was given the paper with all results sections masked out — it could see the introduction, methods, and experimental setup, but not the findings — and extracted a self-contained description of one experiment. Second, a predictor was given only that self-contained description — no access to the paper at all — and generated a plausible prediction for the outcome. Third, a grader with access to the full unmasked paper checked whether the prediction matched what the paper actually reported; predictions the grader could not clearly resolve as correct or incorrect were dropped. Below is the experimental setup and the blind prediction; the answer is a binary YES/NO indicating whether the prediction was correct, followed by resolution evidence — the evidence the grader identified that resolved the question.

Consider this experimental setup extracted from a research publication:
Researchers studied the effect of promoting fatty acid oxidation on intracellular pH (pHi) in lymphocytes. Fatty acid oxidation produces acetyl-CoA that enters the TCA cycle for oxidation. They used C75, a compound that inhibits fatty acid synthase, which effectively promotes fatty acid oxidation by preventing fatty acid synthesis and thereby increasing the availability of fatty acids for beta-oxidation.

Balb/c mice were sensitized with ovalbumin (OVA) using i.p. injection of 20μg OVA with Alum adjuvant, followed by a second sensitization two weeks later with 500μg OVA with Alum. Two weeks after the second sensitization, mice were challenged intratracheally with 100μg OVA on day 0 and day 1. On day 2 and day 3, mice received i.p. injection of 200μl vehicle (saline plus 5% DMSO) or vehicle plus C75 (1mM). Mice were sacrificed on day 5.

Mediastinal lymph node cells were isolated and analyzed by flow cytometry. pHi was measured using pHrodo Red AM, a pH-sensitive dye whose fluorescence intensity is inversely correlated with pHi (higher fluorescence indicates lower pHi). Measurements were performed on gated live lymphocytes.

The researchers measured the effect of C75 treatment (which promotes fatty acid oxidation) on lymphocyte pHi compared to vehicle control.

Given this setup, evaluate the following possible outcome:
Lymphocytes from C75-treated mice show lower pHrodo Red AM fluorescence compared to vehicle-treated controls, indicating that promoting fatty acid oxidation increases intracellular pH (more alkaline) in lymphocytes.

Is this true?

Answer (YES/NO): NO